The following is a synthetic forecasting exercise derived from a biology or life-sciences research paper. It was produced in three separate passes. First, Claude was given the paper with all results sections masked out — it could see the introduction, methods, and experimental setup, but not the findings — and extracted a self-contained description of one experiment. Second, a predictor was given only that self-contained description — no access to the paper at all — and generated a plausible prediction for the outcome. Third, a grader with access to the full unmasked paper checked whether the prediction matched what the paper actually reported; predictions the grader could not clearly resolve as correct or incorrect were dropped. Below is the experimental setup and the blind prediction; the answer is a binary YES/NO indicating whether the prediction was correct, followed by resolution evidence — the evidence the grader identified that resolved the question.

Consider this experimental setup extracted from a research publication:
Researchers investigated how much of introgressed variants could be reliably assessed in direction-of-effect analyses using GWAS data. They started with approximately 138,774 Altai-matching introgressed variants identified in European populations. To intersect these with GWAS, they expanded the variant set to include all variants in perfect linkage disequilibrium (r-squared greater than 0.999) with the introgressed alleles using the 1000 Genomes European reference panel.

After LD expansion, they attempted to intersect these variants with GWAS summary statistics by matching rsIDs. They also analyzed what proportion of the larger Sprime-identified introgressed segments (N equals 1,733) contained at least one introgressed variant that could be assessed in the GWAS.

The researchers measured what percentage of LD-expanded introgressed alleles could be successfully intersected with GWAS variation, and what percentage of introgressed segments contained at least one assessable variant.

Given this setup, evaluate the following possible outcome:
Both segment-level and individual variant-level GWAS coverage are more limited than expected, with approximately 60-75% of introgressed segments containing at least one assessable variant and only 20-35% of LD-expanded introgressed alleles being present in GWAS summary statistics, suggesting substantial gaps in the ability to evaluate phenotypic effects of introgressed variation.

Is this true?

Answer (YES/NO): YES